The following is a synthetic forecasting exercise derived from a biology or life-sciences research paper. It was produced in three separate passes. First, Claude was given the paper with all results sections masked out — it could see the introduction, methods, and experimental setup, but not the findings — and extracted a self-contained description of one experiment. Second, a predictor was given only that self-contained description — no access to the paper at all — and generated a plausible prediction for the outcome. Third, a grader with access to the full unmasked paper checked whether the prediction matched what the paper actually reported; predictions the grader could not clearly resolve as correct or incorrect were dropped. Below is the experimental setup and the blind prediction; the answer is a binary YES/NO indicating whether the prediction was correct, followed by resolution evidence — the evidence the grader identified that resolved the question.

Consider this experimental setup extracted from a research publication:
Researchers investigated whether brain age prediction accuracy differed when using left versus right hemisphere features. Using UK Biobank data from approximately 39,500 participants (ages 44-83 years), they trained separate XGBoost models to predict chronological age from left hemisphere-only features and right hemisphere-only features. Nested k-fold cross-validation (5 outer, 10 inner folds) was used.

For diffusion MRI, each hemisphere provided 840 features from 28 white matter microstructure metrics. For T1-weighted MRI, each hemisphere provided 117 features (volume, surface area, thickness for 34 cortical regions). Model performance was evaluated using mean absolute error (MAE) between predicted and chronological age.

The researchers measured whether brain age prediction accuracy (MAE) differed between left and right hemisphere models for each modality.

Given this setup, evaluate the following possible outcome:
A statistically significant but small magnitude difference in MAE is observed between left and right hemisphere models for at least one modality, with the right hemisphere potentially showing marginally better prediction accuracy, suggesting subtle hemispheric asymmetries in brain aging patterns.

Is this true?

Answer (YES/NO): NO